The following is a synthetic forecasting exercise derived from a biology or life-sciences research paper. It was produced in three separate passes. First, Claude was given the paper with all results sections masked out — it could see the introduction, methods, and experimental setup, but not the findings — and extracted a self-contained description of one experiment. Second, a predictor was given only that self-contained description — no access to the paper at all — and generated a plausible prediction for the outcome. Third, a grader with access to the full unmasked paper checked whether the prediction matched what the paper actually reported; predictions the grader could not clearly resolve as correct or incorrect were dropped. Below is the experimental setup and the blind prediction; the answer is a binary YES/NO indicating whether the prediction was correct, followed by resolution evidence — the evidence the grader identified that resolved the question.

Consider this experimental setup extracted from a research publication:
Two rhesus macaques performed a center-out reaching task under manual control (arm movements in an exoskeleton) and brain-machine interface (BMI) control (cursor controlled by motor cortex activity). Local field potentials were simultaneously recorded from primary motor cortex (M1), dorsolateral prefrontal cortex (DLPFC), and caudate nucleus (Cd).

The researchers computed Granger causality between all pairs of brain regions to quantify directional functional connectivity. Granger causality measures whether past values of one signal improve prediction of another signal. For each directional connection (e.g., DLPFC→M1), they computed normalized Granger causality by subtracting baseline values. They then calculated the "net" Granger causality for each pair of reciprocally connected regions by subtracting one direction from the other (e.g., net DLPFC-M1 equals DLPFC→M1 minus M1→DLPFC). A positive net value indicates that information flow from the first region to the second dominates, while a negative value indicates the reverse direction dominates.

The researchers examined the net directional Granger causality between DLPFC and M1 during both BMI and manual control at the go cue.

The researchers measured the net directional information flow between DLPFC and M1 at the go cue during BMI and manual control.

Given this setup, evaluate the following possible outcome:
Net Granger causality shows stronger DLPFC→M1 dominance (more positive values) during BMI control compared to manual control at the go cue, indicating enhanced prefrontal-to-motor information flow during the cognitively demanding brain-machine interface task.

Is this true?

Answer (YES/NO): NO